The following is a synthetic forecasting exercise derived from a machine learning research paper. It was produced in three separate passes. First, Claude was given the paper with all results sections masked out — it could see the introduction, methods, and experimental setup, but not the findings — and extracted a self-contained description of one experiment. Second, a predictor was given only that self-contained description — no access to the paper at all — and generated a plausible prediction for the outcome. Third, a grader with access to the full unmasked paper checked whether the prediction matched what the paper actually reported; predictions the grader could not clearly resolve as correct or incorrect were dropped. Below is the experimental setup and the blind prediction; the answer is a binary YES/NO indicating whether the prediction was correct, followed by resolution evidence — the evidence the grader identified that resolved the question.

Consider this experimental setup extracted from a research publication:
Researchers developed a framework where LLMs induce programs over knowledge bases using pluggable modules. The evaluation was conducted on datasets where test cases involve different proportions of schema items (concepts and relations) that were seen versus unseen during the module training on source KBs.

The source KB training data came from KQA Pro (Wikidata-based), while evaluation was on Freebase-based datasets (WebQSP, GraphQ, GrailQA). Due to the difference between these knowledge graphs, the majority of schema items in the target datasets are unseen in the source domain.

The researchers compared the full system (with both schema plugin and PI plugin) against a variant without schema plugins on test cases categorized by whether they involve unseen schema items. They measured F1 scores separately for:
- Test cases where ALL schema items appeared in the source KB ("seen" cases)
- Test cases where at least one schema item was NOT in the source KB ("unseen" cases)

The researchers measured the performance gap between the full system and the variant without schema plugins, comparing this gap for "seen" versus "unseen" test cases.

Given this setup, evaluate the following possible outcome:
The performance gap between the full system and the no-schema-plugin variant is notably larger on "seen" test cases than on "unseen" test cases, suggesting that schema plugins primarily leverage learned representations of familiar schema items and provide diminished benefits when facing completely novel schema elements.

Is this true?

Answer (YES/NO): NO